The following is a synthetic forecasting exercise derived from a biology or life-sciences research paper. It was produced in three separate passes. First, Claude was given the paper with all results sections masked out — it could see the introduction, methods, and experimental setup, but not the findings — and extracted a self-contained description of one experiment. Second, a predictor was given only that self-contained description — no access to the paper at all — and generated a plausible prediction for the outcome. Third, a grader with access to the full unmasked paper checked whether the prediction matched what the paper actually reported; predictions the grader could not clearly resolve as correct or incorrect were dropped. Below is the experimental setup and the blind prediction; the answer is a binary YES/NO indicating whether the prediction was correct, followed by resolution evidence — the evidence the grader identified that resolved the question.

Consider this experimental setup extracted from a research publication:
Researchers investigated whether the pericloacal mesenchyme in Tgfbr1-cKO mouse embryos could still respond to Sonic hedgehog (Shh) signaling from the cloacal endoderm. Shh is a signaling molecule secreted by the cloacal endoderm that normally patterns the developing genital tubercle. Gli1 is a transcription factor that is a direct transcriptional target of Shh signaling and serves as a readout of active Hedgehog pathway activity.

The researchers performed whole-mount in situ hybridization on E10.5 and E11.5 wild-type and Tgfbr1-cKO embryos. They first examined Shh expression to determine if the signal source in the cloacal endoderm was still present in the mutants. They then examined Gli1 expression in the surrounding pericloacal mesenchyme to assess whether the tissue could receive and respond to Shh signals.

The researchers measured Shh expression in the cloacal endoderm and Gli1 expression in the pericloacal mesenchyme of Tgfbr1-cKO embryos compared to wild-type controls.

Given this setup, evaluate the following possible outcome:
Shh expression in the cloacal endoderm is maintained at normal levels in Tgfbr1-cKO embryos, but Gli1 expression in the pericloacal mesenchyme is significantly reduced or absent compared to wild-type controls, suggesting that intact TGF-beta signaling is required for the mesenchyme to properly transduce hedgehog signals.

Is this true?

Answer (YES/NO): NO